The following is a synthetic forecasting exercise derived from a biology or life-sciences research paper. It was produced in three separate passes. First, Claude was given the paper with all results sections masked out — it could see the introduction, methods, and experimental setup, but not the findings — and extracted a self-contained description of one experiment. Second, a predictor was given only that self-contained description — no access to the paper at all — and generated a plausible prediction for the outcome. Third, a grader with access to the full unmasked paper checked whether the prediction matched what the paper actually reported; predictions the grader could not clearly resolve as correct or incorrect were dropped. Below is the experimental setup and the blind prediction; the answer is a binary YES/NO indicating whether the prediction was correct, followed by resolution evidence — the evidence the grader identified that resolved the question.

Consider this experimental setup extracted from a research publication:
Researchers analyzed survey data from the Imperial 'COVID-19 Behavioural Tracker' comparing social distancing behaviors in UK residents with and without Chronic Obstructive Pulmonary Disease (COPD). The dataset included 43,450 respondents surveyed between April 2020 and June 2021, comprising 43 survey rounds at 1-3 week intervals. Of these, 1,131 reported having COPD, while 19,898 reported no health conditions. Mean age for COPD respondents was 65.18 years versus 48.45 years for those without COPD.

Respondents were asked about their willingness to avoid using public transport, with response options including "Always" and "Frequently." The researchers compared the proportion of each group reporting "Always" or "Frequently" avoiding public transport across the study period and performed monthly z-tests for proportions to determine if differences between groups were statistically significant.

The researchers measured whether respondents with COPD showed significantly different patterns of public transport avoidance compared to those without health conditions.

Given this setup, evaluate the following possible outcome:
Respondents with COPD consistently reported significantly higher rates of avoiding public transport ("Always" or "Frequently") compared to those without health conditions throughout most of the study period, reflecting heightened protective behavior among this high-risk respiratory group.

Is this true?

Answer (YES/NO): NO